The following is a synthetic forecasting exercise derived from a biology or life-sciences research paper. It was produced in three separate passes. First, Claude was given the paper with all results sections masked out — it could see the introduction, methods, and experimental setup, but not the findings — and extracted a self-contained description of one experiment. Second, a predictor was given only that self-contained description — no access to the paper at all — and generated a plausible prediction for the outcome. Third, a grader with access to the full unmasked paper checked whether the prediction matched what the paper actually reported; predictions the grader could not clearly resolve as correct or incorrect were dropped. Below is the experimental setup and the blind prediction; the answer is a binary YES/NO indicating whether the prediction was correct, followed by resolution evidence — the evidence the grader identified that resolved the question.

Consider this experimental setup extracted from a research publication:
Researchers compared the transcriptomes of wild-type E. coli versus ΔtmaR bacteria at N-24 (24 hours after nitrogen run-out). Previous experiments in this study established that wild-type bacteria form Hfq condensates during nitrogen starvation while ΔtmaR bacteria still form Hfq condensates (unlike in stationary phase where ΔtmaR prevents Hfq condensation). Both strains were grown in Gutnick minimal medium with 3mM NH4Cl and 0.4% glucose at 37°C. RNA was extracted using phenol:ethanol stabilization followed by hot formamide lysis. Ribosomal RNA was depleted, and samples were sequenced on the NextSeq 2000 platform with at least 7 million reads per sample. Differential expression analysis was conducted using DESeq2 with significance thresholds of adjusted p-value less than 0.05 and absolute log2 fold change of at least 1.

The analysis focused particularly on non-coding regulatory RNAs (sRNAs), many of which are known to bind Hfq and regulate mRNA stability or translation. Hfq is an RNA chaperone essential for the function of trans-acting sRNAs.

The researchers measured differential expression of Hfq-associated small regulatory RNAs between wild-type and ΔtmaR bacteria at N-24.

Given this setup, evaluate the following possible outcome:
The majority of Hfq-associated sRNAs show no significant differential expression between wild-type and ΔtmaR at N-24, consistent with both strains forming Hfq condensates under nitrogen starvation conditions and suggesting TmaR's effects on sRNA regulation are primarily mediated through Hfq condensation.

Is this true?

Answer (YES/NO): NO